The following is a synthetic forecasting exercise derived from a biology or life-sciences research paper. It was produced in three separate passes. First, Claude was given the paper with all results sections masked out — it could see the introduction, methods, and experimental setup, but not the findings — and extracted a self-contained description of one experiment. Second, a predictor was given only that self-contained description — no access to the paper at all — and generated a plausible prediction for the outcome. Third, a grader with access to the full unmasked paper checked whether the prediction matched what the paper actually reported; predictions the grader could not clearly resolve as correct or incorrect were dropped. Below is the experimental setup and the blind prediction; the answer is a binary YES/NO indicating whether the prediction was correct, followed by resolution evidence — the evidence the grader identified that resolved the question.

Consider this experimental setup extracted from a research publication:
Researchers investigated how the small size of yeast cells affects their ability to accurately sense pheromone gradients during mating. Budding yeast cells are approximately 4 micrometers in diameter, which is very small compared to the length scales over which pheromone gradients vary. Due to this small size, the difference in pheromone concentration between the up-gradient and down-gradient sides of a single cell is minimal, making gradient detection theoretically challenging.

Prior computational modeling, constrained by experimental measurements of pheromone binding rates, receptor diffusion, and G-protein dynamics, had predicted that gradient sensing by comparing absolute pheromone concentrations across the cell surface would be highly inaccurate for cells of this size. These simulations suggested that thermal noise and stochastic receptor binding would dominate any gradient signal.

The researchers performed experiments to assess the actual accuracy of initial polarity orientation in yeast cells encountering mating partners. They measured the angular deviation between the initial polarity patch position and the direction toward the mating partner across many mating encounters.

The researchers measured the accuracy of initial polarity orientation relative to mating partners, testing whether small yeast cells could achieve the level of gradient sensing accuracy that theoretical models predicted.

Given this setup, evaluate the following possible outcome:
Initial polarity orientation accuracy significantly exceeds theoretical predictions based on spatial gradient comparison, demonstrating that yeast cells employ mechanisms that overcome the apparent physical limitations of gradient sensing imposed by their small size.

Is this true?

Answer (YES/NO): YES